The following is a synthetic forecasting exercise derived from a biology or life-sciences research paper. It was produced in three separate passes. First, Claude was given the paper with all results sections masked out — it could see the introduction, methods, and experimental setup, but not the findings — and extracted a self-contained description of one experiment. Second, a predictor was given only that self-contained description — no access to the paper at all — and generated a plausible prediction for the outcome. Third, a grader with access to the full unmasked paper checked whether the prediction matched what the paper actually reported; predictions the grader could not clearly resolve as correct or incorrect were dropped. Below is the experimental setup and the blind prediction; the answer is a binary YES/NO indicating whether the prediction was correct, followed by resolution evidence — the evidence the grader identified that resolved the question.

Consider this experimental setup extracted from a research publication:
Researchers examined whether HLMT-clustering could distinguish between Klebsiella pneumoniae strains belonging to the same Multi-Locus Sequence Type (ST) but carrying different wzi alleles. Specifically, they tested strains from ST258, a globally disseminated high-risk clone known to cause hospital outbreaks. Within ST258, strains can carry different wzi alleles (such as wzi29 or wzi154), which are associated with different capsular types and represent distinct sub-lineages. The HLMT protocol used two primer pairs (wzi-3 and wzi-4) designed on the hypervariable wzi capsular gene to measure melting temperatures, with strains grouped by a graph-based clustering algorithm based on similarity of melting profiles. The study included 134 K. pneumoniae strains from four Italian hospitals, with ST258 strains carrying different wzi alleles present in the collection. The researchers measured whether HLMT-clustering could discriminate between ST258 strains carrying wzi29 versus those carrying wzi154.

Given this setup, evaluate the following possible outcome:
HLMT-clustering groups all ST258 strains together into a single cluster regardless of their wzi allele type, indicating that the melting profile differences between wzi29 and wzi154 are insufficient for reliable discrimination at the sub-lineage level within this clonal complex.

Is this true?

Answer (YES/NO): NO